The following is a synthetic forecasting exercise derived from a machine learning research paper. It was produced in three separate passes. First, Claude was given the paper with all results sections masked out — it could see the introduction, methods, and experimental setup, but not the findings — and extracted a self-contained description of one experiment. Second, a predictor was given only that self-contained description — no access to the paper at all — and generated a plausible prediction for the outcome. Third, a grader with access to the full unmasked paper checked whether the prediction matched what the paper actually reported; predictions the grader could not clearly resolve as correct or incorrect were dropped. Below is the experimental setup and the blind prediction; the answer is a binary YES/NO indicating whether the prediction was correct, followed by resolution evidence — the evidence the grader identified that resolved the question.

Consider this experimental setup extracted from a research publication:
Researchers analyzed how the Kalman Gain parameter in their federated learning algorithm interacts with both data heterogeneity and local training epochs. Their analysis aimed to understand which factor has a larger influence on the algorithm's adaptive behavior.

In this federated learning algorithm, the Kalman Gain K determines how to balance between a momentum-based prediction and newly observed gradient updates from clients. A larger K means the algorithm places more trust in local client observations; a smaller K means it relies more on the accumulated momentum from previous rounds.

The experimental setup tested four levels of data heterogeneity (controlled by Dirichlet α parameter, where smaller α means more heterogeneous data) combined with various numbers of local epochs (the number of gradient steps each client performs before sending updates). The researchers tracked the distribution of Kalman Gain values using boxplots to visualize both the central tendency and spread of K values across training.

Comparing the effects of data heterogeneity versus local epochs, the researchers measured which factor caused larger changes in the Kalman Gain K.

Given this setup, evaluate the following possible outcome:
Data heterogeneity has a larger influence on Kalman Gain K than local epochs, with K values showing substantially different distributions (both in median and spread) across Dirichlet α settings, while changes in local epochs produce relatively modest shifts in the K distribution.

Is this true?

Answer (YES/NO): YES